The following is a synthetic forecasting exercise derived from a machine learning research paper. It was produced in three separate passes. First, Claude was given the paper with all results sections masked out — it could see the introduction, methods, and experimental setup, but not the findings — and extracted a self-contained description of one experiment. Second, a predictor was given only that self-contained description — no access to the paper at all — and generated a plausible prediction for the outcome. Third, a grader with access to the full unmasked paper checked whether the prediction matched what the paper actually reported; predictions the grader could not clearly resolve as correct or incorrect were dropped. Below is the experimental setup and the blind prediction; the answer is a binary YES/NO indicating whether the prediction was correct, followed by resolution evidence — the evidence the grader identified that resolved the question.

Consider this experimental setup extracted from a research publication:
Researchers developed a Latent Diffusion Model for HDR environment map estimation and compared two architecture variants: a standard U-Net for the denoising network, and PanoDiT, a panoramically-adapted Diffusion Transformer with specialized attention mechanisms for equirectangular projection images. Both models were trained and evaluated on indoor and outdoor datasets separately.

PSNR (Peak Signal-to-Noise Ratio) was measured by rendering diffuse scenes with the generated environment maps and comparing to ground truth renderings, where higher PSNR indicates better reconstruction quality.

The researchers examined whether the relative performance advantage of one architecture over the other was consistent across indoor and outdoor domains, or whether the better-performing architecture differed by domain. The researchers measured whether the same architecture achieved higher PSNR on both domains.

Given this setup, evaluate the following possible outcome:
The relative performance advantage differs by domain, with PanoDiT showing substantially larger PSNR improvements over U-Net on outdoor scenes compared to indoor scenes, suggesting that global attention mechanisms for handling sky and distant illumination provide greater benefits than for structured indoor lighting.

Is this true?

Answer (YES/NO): YES